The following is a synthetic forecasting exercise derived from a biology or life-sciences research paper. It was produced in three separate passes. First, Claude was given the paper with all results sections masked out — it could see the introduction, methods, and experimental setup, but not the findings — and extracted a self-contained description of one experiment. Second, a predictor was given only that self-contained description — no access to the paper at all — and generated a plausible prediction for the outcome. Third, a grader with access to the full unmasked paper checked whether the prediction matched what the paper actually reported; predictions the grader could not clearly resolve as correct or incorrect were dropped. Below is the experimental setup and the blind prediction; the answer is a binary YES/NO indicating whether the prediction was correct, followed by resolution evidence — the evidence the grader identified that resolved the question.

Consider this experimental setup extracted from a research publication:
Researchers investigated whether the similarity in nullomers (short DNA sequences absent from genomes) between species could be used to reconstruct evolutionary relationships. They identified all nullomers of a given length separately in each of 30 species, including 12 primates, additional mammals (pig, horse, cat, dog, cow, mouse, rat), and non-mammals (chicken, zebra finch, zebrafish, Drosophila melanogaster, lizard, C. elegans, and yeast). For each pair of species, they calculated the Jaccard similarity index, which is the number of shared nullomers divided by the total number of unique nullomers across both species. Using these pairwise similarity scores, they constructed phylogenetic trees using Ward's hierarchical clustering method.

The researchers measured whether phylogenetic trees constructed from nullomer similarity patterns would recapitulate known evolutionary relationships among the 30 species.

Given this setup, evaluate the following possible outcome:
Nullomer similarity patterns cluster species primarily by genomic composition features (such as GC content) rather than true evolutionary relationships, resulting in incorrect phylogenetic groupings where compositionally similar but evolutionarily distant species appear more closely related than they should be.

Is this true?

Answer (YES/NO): NO